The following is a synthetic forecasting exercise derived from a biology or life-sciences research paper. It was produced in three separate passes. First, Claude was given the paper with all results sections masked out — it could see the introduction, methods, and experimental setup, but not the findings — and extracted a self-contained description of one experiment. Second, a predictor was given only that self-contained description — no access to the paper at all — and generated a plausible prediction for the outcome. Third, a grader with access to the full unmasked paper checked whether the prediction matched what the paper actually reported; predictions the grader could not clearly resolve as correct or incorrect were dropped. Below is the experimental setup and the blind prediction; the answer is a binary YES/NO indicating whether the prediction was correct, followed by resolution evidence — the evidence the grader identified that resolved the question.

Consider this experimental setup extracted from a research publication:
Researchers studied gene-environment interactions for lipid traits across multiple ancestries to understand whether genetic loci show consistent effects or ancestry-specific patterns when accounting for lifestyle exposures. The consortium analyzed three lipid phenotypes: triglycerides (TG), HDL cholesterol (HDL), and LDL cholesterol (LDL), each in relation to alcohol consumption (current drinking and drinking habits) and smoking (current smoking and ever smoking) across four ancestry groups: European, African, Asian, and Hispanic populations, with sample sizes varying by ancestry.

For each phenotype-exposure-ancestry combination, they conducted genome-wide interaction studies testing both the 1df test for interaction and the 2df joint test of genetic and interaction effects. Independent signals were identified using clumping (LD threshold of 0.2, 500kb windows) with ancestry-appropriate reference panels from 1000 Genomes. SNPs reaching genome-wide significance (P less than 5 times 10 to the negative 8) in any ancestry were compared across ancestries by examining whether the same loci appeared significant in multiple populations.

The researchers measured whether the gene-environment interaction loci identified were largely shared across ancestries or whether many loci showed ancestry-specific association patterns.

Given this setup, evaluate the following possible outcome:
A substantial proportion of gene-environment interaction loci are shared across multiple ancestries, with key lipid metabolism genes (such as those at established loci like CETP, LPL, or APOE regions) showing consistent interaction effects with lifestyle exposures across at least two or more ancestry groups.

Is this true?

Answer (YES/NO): NO